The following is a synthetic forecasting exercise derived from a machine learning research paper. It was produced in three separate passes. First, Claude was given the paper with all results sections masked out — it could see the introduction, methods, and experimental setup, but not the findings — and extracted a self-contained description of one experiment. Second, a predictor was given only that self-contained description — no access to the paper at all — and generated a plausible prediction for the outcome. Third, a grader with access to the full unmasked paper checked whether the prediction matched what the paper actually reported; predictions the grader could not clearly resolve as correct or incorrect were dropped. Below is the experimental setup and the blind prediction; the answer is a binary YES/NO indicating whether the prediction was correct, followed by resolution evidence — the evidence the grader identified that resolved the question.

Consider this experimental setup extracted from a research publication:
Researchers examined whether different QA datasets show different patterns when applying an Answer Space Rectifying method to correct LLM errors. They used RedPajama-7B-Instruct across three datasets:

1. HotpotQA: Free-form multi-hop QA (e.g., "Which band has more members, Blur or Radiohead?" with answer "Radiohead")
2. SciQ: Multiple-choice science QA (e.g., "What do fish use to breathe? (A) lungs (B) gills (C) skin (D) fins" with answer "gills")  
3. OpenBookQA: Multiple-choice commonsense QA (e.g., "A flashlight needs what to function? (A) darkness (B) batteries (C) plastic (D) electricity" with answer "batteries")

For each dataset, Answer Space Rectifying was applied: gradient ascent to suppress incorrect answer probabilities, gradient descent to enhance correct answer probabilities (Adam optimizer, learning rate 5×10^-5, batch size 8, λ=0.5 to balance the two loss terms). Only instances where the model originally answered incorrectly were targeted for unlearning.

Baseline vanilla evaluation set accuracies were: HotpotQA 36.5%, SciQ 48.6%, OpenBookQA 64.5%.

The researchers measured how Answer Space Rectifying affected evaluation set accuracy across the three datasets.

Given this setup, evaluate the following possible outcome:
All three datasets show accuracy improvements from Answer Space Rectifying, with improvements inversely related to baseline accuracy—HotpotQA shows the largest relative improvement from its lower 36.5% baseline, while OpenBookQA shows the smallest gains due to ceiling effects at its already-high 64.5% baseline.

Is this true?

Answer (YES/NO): NO